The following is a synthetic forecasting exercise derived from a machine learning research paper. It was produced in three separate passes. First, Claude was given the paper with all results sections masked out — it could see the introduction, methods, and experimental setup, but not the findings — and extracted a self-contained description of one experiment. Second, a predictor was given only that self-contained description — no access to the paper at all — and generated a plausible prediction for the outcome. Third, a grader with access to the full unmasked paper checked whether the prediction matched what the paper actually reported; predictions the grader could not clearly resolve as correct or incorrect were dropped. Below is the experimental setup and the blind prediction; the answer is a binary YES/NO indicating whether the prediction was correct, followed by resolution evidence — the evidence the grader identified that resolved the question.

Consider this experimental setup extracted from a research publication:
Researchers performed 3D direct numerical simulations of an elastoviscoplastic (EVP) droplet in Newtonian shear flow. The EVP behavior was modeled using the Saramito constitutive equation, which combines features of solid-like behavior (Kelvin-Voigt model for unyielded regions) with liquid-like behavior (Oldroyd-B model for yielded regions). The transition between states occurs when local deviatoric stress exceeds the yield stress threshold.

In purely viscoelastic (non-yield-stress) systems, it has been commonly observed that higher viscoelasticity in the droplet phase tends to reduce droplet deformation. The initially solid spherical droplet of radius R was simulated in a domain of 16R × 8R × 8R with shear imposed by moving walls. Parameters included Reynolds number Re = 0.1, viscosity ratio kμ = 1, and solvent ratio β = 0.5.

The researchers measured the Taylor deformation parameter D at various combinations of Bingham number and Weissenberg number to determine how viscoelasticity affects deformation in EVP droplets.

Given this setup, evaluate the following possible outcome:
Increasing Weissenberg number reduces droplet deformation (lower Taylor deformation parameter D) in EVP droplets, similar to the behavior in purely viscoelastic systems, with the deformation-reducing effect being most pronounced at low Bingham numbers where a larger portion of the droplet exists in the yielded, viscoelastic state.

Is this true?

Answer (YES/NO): NO